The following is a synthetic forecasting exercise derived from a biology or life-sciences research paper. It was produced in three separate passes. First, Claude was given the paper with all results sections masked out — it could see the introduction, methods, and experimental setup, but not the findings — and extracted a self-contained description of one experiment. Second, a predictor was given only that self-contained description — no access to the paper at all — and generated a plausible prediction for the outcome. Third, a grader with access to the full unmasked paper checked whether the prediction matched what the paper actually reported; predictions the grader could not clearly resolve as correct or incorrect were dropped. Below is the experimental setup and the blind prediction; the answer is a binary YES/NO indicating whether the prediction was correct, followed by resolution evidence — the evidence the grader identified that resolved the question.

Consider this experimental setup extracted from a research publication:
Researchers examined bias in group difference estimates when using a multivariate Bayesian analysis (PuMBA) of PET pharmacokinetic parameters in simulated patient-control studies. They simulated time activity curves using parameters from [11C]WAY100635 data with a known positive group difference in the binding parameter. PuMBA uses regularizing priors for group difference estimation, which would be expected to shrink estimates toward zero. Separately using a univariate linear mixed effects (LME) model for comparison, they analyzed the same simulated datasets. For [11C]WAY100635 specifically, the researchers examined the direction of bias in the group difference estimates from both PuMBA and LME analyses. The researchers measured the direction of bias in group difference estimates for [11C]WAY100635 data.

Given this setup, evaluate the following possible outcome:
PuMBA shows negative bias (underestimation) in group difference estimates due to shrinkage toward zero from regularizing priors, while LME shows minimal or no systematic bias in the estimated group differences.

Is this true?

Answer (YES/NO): NO